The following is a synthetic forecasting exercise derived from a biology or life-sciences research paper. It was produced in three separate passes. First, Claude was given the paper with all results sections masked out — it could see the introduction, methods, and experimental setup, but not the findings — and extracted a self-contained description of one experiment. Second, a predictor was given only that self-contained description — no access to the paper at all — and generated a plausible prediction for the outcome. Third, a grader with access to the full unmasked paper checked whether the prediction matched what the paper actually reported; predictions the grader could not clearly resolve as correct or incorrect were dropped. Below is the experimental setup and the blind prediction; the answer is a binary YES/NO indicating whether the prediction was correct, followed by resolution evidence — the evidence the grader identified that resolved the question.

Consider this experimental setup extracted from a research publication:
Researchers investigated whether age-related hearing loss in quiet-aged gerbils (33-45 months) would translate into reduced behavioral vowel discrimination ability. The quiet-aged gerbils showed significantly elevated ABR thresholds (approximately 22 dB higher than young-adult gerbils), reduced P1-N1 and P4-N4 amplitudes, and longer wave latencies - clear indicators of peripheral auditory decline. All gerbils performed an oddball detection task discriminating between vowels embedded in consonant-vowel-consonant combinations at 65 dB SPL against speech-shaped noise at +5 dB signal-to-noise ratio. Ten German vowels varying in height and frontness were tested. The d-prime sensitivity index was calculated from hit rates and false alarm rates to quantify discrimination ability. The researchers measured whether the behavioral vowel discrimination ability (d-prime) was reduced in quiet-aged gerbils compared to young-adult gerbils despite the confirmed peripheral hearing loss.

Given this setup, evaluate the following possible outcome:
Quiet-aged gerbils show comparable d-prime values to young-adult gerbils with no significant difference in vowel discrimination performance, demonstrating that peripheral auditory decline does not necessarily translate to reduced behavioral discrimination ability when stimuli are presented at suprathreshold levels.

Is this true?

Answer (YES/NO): YES